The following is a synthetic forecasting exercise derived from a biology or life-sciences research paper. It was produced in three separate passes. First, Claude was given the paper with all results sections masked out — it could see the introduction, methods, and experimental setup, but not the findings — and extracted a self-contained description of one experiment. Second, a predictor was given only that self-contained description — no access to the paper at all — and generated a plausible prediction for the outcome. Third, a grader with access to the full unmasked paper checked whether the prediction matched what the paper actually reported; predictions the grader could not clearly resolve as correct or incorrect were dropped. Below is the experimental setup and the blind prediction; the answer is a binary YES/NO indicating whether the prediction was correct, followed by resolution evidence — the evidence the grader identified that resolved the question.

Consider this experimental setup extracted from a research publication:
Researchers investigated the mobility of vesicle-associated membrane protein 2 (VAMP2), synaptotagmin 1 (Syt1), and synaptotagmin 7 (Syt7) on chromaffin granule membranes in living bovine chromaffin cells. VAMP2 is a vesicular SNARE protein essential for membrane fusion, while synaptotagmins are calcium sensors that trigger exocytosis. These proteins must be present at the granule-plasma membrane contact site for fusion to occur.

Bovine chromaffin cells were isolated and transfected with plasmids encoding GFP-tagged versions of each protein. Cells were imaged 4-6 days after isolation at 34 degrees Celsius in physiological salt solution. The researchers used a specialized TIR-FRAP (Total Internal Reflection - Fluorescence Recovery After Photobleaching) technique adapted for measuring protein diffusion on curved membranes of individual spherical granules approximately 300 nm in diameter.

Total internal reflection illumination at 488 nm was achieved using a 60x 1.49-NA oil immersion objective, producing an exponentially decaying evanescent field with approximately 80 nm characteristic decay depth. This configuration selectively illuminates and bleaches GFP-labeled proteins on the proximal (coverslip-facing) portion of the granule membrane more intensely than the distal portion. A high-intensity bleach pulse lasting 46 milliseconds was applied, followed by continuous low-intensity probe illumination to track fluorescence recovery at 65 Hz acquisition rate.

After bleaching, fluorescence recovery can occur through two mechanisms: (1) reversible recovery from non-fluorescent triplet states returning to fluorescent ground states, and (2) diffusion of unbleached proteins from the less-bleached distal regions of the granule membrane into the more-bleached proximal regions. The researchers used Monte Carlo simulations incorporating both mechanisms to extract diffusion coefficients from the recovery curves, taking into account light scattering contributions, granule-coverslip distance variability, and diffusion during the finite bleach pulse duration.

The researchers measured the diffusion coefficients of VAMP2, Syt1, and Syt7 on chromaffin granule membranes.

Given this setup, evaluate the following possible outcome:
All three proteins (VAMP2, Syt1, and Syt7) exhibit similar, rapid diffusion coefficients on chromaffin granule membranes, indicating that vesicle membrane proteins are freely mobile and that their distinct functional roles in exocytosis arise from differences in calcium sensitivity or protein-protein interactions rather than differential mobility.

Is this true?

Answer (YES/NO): NO